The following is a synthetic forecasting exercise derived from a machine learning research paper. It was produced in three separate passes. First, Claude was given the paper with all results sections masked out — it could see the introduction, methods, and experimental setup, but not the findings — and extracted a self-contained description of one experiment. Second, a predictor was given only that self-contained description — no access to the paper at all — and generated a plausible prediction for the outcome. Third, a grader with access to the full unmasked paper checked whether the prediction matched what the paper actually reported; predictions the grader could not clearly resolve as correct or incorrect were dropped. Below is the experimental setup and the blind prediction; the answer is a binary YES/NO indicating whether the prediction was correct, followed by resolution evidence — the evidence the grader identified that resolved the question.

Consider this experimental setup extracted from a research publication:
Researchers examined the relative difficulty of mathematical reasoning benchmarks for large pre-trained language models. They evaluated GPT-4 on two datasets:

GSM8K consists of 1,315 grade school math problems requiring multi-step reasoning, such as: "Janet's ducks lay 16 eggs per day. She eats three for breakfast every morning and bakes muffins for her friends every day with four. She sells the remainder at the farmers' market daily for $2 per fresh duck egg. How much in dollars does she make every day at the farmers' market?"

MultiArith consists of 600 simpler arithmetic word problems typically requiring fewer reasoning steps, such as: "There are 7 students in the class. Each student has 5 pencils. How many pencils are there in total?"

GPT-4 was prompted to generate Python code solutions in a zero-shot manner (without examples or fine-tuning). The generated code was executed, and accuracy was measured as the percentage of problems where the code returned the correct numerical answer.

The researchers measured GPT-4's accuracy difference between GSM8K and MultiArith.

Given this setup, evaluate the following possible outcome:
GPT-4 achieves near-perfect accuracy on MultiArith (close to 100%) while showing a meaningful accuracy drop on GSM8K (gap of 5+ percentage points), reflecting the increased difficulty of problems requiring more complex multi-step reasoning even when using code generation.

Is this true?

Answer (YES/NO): YES